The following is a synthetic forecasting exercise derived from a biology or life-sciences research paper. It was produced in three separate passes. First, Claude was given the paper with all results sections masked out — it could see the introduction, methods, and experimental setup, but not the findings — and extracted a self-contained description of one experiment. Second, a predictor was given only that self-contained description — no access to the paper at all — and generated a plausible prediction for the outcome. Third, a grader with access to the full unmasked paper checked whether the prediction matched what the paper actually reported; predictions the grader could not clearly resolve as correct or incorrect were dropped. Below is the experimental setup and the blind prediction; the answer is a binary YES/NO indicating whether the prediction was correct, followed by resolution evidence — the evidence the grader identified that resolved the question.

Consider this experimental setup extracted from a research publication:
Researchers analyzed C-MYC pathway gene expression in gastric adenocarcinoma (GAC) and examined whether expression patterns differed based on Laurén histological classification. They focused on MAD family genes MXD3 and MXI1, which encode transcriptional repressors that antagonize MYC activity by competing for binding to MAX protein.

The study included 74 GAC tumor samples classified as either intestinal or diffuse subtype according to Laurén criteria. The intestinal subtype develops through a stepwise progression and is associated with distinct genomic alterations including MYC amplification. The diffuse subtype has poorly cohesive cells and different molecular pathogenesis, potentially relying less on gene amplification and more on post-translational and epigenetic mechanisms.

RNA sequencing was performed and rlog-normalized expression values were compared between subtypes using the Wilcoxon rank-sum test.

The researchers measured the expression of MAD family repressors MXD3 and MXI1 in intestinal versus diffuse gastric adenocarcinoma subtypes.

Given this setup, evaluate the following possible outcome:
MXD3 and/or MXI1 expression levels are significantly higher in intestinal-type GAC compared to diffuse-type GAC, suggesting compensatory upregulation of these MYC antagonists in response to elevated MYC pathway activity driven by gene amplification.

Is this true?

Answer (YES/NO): NO